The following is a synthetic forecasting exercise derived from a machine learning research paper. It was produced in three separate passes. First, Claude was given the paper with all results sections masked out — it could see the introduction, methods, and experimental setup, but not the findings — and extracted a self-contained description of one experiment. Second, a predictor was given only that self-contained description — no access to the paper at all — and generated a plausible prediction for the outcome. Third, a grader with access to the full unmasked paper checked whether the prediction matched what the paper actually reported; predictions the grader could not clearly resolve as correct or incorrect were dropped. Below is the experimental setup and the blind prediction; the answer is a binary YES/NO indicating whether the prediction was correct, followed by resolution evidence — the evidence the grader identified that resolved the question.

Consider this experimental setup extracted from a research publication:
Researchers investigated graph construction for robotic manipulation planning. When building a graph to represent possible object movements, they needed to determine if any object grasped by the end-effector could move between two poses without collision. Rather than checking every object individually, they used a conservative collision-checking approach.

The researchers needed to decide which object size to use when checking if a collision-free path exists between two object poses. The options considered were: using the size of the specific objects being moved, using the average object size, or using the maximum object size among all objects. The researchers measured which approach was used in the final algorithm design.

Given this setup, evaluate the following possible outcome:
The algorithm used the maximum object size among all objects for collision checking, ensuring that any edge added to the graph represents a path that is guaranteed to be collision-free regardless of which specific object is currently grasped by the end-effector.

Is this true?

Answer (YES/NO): YES